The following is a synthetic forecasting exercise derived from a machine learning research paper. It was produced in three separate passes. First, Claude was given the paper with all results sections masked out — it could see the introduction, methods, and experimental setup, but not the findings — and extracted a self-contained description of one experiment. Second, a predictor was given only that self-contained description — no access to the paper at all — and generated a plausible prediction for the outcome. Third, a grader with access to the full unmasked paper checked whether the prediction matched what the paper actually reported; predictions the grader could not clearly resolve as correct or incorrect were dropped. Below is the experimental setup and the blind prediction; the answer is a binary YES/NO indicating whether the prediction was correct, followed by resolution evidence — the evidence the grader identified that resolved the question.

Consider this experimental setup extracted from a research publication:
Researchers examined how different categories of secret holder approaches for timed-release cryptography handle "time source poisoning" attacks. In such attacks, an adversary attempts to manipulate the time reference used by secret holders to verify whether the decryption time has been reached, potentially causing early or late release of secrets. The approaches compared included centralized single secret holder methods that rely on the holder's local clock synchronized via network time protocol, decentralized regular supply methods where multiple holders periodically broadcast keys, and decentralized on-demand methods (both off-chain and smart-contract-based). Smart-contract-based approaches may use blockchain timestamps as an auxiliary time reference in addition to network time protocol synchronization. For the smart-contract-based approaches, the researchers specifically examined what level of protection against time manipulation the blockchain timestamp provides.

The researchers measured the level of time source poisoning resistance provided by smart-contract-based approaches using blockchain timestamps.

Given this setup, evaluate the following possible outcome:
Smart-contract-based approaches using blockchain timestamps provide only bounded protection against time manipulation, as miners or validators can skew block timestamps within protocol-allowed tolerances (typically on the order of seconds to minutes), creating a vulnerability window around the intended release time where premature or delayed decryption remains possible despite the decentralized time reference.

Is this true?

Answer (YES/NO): YES